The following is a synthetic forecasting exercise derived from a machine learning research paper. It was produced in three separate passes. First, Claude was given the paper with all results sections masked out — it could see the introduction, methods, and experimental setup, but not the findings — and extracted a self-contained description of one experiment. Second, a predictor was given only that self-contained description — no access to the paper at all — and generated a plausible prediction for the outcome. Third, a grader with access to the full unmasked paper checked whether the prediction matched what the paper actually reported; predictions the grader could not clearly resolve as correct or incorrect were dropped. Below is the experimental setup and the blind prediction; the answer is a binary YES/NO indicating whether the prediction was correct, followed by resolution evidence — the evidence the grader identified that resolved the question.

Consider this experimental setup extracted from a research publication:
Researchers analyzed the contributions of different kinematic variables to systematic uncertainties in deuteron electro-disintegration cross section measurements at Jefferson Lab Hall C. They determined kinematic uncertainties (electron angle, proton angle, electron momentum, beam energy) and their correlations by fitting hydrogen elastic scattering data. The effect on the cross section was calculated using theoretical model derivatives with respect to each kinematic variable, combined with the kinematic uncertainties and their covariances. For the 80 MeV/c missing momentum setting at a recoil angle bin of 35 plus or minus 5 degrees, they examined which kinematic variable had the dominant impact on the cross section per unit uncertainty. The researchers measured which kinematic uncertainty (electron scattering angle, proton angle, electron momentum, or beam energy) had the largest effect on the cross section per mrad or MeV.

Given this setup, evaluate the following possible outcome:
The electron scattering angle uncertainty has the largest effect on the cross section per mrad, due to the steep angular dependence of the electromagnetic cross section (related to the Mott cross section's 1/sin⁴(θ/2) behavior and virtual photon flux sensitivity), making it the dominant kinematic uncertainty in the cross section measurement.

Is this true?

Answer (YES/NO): YES